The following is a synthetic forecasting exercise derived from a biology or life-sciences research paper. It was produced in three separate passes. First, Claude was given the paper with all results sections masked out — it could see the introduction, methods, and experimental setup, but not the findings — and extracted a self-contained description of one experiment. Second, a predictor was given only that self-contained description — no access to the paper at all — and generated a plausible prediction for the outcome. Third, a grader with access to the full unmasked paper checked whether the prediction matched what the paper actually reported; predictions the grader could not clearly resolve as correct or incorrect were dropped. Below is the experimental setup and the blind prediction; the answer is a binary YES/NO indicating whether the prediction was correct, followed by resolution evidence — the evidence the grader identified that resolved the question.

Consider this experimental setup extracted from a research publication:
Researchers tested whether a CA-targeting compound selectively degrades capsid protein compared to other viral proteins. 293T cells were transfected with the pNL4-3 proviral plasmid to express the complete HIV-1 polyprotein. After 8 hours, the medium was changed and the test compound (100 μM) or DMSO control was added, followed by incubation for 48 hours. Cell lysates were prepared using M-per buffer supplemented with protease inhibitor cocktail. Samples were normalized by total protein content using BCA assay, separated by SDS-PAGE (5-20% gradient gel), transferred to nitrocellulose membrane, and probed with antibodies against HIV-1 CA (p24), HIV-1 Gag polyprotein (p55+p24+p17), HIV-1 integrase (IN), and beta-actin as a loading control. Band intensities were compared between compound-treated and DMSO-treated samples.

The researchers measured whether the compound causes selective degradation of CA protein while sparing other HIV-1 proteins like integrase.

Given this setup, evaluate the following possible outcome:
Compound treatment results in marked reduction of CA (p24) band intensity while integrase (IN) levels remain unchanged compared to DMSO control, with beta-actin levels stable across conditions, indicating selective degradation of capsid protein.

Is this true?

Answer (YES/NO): NO